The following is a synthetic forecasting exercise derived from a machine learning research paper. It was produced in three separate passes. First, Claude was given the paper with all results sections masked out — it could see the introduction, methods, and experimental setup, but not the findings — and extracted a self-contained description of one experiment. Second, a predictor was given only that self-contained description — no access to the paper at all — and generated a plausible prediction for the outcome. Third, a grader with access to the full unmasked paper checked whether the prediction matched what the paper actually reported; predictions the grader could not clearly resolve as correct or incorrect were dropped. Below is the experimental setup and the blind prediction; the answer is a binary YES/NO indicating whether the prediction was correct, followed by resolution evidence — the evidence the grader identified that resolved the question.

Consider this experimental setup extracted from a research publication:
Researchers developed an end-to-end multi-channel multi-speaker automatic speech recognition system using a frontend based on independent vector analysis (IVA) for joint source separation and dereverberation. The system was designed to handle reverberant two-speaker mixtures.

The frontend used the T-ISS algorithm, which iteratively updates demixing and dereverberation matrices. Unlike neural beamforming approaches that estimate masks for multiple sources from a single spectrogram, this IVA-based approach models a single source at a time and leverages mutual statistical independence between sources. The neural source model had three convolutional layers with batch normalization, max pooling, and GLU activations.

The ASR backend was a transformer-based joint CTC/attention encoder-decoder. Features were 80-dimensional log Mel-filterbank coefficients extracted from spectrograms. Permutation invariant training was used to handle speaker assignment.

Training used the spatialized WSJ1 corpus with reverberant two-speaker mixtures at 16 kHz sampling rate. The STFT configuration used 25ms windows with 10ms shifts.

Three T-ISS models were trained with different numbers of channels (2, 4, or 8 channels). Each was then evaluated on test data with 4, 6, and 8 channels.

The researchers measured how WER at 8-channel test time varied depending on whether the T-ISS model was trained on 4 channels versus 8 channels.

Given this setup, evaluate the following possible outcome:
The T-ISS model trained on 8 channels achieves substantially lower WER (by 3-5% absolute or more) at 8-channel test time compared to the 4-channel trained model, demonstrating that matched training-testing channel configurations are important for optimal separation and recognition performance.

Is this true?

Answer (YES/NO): NO